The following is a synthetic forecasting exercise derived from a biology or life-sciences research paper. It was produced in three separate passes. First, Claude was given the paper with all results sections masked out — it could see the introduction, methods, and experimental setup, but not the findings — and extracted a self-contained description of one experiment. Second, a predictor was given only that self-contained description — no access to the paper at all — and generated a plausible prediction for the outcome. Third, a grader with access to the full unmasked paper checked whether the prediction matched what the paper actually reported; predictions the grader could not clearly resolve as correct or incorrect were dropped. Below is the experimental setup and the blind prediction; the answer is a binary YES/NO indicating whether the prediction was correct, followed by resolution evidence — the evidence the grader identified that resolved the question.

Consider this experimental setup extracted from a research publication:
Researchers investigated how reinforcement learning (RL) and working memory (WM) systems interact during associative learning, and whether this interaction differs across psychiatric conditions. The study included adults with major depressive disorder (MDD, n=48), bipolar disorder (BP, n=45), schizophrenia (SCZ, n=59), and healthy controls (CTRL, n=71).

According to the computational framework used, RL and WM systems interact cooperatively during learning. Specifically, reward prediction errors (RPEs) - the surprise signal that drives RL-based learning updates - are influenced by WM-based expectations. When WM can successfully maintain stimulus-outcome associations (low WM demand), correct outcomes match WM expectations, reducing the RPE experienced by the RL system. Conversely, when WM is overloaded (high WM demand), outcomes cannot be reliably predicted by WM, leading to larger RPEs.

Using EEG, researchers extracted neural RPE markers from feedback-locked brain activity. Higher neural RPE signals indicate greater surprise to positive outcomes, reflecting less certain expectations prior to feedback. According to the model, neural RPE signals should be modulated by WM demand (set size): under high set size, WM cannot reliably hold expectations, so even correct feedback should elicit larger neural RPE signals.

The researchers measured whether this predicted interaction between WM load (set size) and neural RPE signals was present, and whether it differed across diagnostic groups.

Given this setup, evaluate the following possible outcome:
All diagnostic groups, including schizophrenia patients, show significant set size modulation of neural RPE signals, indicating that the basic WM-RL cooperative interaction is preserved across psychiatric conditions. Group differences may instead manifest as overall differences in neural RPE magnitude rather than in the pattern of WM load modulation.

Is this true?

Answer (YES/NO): NO